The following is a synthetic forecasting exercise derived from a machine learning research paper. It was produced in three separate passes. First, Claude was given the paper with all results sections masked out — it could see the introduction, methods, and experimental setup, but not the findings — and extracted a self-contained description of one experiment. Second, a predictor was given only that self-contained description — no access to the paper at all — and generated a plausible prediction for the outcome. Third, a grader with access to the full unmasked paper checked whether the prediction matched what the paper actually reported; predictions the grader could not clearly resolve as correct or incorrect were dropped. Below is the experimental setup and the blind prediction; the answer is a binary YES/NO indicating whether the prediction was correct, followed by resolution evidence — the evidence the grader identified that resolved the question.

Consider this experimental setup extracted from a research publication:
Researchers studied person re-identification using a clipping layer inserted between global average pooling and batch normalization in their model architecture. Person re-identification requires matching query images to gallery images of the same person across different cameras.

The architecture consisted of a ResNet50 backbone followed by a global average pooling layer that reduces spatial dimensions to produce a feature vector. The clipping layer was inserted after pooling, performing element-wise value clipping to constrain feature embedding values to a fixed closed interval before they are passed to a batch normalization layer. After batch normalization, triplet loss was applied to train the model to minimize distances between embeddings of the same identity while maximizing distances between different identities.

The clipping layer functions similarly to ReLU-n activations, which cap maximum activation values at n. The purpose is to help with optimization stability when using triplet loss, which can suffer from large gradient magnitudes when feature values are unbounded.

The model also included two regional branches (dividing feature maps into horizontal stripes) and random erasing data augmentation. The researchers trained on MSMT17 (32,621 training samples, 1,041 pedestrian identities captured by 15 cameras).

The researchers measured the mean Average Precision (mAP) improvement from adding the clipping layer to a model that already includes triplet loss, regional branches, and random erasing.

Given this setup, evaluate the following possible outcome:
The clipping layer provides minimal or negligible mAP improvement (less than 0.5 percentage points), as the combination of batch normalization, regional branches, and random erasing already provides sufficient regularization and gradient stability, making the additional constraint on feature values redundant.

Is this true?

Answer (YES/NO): NO